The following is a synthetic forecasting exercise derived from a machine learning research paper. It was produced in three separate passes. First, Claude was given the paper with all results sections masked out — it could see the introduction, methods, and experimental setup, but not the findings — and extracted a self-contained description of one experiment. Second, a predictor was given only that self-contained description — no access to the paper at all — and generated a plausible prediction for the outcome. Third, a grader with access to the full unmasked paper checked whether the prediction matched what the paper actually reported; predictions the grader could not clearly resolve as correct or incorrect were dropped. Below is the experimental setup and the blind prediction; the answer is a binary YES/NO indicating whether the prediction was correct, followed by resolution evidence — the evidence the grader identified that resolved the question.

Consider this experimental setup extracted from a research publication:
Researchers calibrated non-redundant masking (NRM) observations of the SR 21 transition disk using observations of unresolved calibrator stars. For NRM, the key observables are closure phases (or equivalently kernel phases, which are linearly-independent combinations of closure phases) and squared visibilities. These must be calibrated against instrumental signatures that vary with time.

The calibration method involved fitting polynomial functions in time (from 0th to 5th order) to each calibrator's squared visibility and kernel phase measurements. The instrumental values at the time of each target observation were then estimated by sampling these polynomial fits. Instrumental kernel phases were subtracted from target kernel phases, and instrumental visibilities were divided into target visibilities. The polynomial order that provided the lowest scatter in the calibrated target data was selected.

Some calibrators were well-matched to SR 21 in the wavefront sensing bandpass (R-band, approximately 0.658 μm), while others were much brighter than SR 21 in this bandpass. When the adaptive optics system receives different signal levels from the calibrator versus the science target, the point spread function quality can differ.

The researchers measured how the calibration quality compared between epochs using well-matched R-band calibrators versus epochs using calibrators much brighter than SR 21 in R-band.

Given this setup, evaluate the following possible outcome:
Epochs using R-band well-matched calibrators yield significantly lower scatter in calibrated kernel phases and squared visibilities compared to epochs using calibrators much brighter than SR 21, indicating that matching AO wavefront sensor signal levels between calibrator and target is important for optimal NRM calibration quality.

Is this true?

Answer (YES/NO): NO